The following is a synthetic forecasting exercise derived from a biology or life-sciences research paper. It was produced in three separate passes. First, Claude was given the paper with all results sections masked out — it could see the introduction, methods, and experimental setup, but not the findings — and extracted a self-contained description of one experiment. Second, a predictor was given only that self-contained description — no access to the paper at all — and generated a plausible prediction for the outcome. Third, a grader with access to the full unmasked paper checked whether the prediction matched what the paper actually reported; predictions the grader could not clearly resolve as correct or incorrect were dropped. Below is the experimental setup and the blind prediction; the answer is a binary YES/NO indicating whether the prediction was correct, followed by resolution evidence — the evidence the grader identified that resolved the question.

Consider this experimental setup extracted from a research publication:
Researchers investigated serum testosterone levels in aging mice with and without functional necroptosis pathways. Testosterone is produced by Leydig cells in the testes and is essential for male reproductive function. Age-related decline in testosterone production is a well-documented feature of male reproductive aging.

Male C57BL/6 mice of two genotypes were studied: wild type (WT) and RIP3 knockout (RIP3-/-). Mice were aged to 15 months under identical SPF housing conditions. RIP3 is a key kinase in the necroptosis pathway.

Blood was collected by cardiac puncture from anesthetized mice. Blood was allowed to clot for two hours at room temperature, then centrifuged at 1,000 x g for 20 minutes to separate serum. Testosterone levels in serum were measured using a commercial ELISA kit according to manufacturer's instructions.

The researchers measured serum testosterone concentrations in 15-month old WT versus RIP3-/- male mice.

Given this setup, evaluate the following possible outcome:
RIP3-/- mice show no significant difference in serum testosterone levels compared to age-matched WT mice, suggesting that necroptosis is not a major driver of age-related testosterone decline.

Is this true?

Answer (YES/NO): NO